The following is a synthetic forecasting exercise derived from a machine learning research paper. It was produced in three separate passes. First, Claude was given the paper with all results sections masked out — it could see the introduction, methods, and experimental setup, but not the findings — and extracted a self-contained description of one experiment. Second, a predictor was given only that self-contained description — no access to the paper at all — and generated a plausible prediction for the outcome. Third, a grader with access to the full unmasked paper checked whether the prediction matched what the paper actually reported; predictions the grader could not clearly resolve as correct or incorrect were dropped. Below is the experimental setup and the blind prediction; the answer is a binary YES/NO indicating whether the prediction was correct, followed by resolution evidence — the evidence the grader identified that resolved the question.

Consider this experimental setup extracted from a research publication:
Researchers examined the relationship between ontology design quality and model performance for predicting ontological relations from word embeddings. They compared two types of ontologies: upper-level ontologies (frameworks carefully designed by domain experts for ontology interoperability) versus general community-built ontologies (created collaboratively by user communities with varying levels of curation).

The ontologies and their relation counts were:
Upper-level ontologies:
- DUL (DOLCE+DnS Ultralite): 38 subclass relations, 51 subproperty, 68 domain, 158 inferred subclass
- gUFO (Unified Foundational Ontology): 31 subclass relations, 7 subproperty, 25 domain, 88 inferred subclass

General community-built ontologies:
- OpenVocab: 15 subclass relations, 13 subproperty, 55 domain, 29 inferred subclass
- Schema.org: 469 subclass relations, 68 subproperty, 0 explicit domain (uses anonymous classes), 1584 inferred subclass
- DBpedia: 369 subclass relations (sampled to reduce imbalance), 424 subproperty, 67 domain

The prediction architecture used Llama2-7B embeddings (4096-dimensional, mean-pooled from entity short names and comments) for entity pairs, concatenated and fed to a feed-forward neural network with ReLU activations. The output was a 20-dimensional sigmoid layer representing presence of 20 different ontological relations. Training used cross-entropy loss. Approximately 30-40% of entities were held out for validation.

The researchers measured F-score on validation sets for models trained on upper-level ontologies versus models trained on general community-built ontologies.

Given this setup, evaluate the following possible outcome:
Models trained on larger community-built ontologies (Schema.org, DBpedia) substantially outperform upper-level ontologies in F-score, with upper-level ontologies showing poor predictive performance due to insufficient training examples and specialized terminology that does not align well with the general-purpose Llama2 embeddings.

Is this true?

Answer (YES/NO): NO